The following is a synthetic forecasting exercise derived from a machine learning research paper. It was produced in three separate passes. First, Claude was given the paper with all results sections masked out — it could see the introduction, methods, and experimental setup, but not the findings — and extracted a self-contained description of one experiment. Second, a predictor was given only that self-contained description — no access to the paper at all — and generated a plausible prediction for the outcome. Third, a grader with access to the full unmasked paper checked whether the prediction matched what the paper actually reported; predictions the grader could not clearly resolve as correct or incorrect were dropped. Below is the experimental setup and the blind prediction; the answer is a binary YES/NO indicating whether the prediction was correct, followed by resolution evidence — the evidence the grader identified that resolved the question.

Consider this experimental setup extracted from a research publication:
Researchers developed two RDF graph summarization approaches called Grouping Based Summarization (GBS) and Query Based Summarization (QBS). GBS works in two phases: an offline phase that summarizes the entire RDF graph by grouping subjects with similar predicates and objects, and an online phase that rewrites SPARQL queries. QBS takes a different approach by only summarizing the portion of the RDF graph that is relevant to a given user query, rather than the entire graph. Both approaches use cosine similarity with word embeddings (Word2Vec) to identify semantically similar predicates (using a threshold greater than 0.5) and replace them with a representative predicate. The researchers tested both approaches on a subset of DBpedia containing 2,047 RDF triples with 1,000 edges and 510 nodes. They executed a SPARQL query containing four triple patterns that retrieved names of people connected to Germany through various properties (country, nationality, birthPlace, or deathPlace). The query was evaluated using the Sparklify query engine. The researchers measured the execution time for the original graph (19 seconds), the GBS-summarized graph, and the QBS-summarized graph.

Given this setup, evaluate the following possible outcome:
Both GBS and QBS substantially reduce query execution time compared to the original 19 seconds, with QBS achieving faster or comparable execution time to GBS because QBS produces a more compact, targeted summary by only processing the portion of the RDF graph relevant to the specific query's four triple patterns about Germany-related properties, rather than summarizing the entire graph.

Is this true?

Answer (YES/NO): NO